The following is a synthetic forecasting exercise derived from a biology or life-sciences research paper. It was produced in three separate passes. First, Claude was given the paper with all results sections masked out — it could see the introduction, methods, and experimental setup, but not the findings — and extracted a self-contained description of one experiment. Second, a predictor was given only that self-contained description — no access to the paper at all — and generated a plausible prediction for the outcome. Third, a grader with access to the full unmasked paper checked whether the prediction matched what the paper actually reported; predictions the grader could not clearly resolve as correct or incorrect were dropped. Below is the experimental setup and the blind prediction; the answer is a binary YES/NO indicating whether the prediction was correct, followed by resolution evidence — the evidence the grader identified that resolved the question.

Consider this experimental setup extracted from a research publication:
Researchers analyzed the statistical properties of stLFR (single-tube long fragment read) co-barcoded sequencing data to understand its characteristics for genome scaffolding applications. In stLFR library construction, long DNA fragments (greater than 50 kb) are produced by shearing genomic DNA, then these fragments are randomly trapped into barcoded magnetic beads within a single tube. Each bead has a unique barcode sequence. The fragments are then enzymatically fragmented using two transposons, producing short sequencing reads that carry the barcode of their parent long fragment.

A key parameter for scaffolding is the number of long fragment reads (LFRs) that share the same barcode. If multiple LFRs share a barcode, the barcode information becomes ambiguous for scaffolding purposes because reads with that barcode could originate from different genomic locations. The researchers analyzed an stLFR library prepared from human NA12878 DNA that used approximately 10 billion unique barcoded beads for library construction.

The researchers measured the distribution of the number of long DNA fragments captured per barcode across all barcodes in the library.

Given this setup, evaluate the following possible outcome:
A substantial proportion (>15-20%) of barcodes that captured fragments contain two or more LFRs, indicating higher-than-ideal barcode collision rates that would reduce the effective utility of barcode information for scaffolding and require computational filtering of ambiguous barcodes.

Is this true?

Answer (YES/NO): NO